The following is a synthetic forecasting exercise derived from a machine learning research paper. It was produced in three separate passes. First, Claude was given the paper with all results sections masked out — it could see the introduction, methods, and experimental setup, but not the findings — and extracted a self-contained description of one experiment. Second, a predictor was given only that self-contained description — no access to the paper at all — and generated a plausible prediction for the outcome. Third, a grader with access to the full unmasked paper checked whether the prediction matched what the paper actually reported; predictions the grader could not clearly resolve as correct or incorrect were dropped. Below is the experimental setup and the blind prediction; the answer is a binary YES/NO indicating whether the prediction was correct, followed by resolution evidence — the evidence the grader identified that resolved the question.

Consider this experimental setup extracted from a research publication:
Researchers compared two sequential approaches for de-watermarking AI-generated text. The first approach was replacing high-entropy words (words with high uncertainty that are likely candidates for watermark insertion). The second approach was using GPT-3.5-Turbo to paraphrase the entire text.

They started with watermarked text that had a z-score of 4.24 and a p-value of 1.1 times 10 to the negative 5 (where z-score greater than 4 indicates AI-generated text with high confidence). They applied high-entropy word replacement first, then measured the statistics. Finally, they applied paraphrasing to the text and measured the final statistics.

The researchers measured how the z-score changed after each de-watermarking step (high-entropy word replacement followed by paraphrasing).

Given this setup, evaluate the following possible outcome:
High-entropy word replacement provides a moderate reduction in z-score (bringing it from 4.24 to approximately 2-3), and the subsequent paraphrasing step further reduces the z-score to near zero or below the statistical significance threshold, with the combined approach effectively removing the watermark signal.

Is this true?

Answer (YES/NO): NO